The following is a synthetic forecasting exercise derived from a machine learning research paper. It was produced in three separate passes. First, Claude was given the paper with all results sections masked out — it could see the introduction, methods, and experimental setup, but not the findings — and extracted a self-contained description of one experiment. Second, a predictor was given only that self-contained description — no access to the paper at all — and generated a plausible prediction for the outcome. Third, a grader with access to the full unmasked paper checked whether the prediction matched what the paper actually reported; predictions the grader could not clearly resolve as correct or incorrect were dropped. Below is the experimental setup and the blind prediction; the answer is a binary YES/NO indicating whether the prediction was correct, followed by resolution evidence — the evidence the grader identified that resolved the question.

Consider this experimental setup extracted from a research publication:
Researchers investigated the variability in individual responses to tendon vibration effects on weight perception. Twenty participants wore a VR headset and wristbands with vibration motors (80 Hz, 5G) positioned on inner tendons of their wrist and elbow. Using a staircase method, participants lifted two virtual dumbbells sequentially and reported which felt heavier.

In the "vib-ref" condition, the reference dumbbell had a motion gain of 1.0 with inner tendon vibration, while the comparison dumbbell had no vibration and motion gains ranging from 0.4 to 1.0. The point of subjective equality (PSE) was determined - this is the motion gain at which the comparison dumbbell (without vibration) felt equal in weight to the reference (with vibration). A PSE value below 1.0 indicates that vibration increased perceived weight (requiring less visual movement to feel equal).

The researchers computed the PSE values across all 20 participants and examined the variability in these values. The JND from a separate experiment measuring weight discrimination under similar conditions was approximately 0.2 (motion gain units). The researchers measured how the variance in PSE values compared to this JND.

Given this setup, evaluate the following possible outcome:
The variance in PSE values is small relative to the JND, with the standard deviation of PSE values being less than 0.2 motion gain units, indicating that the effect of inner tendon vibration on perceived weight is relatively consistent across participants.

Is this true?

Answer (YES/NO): NO